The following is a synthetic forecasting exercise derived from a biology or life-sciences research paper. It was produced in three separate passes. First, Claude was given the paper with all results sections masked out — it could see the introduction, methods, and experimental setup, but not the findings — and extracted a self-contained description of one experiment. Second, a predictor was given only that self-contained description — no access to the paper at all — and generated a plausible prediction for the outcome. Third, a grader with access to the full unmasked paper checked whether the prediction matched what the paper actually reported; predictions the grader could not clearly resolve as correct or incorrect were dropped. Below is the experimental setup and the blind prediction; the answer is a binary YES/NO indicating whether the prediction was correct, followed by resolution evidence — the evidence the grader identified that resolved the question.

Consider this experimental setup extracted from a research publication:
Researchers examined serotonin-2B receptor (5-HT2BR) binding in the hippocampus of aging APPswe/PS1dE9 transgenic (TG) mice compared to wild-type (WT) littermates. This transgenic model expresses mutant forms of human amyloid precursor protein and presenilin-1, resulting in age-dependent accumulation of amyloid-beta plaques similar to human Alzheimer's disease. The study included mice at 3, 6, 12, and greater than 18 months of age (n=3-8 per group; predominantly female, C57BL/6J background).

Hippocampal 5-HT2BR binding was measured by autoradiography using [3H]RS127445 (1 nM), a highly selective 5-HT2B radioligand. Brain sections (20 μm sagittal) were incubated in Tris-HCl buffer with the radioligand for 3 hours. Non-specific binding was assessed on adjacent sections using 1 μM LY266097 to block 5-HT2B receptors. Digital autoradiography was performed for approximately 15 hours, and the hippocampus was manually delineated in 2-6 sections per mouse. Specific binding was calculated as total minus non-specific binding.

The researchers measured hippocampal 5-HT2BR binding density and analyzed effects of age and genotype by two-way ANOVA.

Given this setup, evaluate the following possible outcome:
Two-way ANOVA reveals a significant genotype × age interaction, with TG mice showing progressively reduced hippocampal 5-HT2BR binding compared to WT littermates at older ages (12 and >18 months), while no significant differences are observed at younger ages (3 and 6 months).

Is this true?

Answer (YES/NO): NO